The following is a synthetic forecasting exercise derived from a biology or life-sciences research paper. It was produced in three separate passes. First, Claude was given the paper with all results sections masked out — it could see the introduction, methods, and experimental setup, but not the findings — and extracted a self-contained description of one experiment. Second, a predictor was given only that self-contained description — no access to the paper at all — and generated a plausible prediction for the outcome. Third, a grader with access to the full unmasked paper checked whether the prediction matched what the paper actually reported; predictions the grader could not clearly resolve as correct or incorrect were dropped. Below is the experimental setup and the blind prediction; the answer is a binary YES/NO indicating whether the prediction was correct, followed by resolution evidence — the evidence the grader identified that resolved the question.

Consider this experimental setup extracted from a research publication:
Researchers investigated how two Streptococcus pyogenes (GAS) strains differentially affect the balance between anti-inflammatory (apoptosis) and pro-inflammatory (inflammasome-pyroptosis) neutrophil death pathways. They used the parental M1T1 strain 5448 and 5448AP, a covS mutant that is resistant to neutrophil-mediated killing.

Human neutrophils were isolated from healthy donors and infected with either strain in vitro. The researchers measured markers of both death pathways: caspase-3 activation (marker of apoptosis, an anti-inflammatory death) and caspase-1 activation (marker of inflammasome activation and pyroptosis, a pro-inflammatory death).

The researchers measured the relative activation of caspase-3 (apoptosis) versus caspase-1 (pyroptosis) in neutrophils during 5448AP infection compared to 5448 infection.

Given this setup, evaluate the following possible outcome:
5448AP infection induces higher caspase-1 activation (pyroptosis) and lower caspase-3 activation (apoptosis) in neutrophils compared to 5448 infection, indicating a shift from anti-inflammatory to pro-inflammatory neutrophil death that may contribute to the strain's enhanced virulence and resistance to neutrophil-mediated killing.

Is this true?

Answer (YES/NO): NO